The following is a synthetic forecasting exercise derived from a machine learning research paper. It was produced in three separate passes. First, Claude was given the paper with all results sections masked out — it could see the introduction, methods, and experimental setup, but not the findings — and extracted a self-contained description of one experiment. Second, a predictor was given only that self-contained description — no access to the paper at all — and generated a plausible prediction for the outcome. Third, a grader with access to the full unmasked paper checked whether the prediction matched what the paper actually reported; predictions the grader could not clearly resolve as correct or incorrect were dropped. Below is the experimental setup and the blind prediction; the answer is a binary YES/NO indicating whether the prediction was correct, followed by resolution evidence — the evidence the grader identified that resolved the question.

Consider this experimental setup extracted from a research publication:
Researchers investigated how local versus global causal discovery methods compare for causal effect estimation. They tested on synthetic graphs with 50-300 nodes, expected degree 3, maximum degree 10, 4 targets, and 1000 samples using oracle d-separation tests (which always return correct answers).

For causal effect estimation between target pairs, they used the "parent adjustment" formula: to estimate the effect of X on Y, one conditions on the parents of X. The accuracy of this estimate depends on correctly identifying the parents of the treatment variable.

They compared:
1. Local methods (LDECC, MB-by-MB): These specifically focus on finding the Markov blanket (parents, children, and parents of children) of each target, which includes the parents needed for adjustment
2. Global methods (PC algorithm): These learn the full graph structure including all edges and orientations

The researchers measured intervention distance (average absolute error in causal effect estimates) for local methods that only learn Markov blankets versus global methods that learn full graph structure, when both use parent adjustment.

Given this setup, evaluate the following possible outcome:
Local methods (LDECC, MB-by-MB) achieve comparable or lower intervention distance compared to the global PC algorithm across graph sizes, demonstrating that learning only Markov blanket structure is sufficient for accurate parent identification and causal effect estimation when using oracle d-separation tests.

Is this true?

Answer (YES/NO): NO